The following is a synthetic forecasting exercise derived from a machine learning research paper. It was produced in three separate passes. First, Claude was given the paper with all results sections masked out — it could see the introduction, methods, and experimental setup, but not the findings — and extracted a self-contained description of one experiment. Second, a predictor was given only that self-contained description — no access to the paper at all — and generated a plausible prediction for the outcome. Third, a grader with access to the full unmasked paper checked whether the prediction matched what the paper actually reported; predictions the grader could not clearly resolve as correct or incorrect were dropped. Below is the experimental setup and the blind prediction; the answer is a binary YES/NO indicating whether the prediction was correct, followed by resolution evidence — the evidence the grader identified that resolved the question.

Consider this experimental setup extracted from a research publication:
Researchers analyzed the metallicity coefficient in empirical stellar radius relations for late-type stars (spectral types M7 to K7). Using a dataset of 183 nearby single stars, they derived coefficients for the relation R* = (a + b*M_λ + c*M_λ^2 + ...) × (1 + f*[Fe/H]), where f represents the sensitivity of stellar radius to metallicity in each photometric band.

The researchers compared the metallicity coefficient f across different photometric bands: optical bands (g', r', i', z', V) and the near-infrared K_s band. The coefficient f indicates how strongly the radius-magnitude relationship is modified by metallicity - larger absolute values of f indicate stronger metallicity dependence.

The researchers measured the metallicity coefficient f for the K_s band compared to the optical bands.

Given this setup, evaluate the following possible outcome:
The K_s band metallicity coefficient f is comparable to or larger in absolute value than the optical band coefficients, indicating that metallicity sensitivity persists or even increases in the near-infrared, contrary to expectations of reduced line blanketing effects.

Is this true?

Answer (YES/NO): NO